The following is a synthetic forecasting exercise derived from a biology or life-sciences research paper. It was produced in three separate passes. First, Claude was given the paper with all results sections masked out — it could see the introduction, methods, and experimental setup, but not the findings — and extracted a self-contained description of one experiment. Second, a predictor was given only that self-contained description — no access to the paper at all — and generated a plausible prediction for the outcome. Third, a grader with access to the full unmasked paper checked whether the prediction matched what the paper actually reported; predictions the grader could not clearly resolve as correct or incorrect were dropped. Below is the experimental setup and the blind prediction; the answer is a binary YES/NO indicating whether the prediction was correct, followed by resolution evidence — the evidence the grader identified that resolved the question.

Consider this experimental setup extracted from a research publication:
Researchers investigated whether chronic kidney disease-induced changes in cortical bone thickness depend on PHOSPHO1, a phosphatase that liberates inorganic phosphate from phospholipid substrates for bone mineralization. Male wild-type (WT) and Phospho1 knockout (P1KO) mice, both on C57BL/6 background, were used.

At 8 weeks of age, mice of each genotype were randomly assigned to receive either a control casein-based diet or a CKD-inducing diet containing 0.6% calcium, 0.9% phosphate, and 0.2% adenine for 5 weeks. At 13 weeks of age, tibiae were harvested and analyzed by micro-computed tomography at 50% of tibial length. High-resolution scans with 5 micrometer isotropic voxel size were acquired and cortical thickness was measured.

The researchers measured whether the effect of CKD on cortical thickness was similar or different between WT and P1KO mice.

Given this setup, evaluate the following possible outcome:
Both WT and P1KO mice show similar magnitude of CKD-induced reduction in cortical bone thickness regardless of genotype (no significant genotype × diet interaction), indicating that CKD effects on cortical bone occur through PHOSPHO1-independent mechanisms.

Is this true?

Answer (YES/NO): NO